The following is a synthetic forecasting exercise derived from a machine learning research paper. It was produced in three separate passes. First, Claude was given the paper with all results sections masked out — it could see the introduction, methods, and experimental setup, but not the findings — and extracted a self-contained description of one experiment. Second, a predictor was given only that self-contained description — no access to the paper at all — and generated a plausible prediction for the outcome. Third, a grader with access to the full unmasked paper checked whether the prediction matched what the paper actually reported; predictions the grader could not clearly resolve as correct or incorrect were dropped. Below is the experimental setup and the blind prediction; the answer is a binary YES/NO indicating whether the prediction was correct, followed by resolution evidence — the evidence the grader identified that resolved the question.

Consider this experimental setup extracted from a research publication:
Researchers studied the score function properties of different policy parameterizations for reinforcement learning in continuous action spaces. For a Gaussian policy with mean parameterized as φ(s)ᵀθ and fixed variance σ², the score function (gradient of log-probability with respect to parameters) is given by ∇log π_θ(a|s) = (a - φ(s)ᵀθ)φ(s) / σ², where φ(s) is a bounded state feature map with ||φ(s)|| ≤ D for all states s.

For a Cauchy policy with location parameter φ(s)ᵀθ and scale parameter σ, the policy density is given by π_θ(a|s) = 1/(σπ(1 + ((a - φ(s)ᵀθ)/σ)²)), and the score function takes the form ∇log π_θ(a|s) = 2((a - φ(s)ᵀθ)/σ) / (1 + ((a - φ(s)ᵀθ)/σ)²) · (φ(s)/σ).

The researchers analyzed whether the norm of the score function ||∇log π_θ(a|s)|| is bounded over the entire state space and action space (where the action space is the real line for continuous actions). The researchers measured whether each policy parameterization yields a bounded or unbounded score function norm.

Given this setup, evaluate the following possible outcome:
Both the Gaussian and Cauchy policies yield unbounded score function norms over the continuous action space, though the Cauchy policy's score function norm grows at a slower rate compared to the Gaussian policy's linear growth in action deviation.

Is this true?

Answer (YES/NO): NO